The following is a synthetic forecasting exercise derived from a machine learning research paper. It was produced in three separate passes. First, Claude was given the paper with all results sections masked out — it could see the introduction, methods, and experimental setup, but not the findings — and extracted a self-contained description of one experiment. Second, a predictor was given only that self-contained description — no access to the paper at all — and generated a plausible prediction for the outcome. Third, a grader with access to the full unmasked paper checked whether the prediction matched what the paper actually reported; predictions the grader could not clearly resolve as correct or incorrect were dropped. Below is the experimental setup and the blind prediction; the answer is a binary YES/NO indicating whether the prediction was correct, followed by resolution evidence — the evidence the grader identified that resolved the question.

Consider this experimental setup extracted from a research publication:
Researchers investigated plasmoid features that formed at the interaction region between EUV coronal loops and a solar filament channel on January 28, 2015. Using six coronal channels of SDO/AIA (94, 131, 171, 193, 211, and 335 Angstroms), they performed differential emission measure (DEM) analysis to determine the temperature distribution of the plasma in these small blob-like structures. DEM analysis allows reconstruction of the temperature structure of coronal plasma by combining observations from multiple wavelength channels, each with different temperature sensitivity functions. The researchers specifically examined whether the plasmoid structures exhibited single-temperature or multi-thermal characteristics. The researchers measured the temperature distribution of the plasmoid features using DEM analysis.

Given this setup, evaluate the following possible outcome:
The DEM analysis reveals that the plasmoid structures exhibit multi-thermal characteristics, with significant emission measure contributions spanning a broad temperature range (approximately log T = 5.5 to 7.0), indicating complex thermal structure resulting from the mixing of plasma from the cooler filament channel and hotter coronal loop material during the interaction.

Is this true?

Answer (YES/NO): NO